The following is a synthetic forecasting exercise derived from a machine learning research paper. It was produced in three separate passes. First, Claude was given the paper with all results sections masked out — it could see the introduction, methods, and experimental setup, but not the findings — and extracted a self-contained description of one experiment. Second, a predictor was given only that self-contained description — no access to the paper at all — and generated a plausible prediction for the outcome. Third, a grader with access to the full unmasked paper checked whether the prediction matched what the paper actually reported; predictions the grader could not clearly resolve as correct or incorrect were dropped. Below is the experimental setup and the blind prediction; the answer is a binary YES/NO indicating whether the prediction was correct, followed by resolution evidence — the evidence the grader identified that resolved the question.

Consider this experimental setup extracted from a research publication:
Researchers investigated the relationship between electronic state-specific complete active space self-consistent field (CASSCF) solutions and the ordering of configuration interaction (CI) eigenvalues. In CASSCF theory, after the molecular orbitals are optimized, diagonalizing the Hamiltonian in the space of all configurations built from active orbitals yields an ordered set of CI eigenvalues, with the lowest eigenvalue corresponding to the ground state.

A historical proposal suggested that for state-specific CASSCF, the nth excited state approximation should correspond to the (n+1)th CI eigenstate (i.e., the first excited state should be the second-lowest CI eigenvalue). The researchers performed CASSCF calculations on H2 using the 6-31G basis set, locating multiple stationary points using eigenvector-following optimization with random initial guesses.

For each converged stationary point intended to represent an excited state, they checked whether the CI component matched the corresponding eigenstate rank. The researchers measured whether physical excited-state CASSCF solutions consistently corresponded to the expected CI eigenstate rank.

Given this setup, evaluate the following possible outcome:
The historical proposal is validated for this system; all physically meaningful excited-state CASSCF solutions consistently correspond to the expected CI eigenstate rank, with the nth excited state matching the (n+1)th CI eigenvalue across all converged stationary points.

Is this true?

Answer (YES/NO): NO